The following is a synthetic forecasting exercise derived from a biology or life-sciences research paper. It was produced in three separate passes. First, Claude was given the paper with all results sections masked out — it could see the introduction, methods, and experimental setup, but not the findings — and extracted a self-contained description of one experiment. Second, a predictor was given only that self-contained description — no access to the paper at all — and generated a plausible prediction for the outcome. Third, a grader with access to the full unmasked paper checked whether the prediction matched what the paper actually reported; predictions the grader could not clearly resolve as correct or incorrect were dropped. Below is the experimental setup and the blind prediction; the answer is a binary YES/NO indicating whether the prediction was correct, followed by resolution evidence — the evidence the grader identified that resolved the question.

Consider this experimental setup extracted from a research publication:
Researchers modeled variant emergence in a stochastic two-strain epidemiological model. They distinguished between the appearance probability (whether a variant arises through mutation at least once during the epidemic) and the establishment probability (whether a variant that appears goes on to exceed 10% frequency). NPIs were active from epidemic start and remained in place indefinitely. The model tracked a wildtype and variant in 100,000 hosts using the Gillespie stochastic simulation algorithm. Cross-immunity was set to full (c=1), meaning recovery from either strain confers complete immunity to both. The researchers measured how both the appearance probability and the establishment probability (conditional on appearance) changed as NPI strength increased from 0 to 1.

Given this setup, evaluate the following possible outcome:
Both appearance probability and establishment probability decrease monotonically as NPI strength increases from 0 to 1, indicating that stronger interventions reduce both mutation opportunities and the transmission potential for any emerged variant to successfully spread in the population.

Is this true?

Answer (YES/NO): NO